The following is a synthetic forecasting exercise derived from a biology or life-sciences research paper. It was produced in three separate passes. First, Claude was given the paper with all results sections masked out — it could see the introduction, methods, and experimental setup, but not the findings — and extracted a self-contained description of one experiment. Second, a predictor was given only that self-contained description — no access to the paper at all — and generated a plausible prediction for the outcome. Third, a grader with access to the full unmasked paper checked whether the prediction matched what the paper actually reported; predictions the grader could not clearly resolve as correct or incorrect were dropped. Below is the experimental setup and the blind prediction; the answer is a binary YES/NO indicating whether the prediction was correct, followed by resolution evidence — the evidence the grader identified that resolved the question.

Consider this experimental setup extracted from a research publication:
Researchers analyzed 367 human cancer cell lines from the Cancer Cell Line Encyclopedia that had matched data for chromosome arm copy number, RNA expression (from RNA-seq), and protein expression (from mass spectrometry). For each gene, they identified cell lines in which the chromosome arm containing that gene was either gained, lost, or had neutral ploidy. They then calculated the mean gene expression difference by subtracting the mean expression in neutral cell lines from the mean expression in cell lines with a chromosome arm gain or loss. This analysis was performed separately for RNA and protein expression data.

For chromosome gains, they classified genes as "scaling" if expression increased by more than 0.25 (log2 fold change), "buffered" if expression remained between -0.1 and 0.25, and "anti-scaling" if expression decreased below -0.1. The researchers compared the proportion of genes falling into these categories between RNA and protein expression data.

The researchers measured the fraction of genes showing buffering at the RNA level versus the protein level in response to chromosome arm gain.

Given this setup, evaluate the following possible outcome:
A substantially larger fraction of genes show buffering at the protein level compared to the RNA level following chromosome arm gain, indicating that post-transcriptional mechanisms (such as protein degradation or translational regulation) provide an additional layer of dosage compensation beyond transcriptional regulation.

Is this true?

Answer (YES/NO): YES